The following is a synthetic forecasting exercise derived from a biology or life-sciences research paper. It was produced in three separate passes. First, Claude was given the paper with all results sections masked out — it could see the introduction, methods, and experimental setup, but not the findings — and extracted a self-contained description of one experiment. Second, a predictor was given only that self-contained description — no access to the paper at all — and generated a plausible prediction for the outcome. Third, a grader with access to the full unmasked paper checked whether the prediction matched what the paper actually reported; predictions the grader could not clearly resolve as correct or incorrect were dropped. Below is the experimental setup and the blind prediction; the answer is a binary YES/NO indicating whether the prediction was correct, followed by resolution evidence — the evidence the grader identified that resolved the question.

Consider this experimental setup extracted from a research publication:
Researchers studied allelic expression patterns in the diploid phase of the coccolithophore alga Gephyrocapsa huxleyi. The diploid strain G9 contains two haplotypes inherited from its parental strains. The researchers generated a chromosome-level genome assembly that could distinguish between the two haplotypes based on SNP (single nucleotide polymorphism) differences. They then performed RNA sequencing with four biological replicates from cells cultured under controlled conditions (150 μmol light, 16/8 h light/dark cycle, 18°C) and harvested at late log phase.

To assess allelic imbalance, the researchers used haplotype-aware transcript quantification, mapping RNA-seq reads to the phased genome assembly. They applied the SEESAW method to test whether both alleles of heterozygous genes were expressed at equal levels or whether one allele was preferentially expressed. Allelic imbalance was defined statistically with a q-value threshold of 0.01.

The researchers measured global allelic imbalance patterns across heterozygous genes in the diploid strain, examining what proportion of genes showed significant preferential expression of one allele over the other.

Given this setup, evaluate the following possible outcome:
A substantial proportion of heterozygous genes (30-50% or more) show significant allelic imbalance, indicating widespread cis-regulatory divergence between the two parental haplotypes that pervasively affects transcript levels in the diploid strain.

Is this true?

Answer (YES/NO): NO